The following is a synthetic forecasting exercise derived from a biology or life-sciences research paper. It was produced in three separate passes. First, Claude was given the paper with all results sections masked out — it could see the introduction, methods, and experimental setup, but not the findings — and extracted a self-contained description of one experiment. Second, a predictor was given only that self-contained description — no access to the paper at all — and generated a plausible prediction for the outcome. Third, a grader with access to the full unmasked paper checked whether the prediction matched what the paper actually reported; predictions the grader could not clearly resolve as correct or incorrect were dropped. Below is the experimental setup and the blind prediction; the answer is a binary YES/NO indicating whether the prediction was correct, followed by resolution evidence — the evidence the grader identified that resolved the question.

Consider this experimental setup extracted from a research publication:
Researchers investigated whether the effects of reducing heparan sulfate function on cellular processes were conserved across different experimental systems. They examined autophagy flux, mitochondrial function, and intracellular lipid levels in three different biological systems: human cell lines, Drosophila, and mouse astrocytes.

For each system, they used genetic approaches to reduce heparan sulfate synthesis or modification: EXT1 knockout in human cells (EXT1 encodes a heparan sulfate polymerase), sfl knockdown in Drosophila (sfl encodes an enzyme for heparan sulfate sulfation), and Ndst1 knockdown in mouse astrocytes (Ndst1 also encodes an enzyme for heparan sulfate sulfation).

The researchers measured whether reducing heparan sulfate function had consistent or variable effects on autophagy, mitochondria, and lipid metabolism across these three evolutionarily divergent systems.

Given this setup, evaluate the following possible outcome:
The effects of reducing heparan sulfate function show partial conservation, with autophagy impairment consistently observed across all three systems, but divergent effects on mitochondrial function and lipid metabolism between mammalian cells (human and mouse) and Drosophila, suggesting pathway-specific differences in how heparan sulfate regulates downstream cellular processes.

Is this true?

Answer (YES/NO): NO